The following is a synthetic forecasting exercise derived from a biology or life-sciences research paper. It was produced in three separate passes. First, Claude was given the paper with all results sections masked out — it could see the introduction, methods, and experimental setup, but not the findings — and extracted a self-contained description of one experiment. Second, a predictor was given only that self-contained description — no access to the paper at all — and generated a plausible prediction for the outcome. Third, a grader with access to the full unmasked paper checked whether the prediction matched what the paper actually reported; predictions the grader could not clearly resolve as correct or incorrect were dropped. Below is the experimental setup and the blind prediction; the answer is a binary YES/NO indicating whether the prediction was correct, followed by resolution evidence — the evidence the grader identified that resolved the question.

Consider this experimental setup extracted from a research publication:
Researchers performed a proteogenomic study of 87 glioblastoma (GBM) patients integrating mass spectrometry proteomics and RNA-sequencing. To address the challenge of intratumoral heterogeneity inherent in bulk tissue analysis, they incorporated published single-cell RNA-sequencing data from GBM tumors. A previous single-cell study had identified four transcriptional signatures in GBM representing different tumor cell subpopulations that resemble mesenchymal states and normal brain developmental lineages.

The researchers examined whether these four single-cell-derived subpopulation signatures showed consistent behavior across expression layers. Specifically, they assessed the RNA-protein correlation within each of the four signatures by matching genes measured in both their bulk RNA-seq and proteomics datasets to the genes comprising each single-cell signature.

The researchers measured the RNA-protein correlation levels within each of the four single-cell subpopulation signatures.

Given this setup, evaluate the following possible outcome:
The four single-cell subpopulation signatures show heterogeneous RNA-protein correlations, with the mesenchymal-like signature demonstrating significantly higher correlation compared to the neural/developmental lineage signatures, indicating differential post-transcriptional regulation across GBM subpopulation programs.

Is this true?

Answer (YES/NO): NO